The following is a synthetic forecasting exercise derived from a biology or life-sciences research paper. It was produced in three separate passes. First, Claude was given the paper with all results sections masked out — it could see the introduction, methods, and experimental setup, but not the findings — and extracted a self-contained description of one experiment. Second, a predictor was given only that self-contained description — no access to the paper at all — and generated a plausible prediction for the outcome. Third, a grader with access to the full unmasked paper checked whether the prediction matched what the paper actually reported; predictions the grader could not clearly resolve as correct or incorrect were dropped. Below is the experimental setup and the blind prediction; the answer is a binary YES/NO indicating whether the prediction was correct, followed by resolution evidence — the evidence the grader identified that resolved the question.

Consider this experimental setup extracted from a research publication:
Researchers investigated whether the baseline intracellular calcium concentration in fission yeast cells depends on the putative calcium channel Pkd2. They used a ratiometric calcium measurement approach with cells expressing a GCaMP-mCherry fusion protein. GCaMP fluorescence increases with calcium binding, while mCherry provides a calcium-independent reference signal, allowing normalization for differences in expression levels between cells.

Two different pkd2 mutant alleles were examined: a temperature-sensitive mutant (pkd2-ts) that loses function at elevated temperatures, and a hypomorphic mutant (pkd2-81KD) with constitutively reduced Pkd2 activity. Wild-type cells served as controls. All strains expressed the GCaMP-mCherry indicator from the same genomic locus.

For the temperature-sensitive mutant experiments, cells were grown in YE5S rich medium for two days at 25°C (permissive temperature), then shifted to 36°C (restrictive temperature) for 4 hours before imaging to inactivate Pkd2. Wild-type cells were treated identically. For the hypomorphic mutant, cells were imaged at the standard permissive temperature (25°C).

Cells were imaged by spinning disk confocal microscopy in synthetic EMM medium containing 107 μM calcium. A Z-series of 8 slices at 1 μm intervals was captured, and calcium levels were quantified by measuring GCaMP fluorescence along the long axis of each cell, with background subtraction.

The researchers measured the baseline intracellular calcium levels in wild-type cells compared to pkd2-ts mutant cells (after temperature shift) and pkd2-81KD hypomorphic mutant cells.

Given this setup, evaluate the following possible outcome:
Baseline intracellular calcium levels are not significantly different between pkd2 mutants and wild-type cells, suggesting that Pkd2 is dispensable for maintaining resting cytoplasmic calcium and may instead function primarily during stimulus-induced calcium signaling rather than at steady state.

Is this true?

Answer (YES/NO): NO